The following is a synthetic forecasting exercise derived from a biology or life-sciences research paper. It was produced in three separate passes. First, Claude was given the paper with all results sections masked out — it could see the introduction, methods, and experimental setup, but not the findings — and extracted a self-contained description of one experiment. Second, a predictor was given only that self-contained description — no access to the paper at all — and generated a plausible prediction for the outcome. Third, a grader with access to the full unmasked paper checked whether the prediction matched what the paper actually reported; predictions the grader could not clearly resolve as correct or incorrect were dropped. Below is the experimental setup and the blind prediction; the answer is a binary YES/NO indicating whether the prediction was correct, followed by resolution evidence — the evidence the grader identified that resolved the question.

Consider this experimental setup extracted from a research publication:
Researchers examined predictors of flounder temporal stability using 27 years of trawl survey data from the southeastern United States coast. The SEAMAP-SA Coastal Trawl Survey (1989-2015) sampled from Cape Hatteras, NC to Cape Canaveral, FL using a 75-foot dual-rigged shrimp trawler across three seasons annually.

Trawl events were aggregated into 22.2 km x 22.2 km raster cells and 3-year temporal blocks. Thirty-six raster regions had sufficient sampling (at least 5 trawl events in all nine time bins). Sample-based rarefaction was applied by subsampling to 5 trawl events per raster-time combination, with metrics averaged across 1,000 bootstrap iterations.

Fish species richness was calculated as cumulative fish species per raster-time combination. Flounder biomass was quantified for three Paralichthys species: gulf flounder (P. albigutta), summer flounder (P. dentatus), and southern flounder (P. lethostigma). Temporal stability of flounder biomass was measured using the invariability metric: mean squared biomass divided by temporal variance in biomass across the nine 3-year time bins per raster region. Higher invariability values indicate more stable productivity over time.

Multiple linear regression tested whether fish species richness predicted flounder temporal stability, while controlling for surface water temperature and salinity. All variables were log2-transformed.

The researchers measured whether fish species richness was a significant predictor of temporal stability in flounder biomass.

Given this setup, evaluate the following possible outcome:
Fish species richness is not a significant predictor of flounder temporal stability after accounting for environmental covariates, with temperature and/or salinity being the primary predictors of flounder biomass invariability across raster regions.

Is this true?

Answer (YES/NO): YES